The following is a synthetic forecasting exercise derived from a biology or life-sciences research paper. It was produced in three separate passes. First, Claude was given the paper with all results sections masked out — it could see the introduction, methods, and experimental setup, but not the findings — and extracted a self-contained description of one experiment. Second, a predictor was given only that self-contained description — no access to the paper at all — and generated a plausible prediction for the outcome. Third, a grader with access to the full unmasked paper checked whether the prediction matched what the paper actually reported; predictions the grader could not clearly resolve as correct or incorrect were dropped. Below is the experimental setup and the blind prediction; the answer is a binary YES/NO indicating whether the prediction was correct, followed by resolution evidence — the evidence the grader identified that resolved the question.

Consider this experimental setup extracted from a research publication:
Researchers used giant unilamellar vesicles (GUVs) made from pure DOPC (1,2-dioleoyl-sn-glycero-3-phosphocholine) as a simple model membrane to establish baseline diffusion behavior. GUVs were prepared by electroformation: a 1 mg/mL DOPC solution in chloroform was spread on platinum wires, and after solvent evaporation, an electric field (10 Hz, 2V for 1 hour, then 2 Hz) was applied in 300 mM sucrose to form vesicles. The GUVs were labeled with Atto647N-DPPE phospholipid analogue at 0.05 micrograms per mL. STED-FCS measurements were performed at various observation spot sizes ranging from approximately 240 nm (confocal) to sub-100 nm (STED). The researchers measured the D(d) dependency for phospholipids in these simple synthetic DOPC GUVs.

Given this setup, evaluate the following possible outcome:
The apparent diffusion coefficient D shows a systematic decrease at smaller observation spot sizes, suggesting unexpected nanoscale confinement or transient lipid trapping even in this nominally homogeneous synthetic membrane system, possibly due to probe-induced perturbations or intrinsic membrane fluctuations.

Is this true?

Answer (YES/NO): NO